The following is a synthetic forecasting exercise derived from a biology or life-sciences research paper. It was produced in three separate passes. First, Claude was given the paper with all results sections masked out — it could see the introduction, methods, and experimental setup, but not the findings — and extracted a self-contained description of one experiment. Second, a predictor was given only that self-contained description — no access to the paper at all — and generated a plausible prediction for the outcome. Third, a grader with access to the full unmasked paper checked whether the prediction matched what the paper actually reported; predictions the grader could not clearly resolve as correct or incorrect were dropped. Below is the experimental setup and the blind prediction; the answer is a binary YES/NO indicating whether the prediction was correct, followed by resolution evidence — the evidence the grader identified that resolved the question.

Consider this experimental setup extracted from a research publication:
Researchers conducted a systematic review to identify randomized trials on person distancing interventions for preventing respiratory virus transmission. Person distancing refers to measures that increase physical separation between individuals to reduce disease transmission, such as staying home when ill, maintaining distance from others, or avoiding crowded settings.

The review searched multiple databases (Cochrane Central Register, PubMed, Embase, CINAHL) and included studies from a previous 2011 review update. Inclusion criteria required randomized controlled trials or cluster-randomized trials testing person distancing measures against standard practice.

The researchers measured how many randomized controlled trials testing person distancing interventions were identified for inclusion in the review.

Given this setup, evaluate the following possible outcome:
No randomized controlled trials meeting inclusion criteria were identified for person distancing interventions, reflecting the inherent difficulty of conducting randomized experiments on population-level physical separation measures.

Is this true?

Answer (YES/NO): NO